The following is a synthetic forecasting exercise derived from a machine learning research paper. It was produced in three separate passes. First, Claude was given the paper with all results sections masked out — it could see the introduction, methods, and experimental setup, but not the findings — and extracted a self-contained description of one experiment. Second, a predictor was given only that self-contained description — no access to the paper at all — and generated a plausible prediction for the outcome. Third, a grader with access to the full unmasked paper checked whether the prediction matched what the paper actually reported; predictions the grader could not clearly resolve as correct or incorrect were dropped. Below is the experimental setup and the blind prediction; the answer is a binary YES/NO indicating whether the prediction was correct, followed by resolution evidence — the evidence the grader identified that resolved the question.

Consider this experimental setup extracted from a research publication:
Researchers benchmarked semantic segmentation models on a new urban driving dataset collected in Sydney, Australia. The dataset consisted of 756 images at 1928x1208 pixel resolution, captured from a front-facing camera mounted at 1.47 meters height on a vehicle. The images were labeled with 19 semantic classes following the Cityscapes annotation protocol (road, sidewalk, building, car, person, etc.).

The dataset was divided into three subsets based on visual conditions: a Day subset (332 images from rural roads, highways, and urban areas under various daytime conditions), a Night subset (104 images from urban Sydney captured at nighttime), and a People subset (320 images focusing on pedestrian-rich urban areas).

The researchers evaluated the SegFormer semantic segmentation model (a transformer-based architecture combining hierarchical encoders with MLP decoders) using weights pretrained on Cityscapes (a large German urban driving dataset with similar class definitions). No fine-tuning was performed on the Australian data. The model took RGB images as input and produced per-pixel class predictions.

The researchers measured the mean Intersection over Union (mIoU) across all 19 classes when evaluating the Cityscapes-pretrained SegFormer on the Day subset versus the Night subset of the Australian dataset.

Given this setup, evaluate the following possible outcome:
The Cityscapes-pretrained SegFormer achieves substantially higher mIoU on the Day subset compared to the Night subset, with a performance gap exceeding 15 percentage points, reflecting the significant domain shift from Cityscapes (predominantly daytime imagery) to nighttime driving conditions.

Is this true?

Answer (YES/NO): YES